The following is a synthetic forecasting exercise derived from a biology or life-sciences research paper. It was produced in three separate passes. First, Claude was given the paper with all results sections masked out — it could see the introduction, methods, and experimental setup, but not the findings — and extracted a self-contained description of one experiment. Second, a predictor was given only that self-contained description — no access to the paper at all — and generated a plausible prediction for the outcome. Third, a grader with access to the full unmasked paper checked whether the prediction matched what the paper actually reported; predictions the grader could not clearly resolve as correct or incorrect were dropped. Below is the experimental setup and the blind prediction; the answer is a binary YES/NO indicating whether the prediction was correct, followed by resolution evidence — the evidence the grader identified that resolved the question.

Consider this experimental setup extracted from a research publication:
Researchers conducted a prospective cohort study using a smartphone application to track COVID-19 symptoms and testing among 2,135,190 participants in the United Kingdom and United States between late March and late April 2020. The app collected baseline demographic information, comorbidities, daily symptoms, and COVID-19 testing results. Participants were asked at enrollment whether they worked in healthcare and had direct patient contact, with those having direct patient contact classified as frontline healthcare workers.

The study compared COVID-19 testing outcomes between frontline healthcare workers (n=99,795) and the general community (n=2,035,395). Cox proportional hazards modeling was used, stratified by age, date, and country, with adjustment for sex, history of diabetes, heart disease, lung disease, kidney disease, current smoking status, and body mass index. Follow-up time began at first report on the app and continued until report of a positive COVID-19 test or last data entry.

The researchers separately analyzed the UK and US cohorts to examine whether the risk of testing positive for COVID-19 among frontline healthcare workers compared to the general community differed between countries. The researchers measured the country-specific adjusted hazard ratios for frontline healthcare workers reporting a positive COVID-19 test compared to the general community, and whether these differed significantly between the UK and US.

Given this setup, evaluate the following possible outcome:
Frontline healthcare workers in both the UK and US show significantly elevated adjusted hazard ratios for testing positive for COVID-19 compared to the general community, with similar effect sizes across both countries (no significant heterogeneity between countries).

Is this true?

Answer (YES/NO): NO